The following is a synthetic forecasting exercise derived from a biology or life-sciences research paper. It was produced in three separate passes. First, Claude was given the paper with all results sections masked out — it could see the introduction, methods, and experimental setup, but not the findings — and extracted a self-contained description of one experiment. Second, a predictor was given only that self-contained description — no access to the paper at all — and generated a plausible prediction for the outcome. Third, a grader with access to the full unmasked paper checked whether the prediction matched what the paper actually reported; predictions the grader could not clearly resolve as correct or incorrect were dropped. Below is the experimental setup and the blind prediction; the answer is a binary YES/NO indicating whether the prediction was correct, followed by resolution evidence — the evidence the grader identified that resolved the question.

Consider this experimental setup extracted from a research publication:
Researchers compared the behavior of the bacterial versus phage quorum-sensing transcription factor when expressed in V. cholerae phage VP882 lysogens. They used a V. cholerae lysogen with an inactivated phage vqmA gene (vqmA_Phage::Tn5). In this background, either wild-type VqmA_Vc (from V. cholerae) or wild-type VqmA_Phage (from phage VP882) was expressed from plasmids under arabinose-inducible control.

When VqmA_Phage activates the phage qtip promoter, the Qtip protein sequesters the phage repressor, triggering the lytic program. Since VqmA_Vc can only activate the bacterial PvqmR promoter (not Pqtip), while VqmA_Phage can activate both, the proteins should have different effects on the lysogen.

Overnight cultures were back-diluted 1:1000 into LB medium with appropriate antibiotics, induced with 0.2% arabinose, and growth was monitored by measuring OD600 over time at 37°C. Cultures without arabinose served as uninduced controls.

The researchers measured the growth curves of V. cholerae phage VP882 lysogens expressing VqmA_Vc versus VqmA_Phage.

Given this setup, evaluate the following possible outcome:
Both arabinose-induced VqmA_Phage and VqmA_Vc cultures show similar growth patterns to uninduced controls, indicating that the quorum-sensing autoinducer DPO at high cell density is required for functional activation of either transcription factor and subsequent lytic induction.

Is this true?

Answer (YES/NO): NO